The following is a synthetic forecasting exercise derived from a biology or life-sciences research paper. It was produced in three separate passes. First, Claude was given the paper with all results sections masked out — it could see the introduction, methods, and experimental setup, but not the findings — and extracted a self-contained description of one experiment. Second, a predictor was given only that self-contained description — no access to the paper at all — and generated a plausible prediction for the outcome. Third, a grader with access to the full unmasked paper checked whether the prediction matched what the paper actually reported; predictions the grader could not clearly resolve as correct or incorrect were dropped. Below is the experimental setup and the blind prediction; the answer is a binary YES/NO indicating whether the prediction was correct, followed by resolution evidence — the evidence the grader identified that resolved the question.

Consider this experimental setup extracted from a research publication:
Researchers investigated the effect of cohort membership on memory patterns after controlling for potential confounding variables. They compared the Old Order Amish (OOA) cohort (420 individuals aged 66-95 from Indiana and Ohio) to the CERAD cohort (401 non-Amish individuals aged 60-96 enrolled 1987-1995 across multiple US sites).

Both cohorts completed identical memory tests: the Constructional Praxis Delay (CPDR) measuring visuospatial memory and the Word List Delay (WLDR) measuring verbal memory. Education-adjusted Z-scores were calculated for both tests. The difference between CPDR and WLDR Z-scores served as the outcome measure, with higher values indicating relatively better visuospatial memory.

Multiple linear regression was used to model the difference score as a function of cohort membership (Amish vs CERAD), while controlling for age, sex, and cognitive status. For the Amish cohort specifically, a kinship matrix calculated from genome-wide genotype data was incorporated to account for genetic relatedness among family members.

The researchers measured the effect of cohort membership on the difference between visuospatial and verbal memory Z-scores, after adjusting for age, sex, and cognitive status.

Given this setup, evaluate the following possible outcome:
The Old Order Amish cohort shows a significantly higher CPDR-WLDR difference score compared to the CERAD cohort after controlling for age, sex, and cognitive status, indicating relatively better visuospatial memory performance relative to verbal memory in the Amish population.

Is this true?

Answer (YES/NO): YES